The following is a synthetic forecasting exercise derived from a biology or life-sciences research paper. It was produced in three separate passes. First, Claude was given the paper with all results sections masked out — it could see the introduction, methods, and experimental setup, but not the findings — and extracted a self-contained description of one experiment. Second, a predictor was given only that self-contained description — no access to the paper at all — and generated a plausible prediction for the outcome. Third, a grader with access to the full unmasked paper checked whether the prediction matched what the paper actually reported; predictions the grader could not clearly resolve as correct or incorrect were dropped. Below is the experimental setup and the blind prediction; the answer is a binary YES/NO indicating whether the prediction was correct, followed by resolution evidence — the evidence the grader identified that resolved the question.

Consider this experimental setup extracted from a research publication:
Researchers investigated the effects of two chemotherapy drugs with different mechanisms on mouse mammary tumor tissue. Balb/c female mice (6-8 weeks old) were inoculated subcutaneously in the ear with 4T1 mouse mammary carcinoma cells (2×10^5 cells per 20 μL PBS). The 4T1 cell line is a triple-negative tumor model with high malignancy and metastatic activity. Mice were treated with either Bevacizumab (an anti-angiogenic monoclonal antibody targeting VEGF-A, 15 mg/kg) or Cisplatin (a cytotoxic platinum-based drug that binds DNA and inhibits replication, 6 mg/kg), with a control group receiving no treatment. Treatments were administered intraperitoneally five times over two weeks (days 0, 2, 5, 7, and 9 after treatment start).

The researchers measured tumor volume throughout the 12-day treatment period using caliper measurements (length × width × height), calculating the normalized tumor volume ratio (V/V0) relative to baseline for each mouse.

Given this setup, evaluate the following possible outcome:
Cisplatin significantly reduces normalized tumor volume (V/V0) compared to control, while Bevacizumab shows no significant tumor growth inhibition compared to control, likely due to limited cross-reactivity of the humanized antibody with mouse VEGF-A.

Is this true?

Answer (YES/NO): NO